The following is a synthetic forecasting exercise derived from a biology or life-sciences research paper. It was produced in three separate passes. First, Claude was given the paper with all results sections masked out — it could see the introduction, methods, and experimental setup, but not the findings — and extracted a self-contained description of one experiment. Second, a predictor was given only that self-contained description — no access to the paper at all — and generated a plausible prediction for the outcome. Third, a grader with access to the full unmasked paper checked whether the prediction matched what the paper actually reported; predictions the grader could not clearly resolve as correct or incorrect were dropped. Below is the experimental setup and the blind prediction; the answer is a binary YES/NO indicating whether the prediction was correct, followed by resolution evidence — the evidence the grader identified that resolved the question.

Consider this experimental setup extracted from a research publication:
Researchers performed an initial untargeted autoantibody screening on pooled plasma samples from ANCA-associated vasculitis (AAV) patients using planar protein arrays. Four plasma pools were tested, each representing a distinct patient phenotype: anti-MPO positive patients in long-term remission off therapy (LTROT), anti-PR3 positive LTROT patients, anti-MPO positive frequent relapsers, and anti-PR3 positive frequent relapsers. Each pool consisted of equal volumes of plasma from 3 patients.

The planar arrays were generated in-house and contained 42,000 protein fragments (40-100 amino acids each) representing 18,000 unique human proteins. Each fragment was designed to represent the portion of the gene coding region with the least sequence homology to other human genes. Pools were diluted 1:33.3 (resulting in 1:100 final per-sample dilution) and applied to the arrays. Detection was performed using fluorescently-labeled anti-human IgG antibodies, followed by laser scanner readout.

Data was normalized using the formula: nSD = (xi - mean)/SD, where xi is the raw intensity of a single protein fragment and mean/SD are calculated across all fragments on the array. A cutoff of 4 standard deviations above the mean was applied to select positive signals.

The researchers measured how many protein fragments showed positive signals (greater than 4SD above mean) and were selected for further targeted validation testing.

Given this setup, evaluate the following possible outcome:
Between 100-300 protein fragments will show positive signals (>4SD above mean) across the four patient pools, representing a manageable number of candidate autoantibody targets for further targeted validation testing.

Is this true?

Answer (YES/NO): YES